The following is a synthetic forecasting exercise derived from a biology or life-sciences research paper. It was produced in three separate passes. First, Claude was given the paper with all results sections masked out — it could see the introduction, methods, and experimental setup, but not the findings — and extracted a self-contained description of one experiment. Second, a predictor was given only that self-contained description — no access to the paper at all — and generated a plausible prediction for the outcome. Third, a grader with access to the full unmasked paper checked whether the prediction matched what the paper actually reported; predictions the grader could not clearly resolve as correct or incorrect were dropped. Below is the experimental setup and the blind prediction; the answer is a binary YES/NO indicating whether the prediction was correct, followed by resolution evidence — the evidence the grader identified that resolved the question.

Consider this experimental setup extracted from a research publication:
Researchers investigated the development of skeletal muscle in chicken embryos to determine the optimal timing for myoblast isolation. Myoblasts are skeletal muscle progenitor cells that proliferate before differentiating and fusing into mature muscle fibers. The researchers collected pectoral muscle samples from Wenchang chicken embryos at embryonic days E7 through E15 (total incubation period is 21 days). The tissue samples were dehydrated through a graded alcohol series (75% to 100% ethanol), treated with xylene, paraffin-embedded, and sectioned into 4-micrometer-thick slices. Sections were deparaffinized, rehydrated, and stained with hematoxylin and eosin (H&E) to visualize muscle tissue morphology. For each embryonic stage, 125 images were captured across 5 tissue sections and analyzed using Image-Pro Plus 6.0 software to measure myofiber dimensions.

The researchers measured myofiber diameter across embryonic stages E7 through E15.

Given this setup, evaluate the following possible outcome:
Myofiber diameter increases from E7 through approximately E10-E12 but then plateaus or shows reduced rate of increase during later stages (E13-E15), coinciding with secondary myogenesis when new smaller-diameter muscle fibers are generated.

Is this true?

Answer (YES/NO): NO